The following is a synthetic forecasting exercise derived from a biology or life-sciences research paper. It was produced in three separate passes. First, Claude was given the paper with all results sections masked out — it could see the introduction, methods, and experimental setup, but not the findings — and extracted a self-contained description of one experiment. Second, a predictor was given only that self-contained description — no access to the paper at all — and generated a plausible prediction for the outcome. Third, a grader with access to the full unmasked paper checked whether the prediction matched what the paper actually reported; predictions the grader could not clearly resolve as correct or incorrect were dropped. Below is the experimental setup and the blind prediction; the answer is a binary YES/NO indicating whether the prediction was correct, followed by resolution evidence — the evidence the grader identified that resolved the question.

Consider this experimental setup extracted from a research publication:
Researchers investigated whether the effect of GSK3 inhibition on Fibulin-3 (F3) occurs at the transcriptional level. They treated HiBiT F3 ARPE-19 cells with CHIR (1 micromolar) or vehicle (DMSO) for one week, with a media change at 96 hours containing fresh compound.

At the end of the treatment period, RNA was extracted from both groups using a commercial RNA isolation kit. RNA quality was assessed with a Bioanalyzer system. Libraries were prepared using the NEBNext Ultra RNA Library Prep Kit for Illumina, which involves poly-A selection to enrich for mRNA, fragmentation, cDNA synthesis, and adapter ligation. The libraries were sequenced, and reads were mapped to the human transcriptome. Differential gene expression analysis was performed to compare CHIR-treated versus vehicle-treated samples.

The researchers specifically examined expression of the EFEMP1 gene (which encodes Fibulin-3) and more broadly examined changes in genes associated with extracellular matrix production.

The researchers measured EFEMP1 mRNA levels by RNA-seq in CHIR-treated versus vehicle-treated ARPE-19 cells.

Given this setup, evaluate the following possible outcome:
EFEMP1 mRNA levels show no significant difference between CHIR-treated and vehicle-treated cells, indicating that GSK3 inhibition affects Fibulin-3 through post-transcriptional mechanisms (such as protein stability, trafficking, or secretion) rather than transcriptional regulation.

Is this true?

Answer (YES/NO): NO